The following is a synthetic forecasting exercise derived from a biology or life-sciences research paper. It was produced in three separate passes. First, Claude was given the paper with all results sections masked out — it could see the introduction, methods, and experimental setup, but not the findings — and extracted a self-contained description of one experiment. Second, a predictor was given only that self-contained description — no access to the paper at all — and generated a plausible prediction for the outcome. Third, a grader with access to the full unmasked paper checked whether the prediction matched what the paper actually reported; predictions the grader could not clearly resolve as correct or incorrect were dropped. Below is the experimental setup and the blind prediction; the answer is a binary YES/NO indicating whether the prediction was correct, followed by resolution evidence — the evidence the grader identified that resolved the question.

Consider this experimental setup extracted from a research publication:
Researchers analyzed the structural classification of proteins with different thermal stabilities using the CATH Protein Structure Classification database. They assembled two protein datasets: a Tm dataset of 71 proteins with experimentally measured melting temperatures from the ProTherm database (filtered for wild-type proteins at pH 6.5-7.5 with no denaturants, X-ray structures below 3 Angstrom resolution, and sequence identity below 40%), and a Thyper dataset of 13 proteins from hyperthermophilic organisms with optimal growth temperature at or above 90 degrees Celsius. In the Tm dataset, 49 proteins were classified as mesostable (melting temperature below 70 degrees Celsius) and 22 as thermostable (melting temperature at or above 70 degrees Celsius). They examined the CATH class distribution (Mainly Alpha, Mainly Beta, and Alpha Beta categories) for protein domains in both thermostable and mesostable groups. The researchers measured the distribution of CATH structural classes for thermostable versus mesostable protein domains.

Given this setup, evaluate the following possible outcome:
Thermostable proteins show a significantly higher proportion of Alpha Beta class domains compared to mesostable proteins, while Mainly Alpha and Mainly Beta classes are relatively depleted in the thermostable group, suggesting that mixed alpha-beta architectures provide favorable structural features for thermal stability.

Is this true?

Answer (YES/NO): YES